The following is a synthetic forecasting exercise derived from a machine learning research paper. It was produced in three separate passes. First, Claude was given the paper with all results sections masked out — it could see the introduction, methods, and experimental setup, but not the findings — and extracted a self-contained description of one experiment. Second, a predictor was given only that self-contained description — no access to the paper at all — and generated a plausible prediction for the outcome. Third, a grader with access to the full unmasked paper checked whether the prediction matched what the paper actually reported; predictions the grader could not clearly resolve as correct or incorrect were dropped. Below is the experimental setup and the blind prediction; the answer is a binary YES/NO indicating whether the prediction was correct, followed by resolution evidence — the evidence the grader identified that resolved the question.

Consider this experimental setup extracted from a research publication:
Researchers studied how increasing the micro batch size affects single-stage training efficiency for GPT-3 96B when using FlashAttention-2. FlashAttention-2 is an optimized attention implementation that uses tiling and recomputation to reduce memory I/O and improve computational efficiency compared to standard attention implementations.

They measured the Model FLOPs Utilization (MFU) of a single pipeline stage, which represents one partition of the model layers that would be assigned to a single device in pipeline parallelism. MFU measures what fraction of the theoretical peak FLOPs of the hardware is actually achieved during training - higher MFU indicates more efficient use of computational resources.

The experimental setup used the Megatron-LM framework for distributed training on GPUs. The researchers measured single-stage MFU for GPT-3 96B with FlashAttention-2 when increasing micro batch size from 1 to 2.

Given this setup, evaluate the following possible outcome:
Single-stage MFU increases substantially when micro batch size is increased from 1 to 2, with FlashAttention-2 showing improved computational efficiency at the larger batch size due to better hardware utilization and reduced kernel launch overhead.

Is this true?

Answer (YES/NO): NO